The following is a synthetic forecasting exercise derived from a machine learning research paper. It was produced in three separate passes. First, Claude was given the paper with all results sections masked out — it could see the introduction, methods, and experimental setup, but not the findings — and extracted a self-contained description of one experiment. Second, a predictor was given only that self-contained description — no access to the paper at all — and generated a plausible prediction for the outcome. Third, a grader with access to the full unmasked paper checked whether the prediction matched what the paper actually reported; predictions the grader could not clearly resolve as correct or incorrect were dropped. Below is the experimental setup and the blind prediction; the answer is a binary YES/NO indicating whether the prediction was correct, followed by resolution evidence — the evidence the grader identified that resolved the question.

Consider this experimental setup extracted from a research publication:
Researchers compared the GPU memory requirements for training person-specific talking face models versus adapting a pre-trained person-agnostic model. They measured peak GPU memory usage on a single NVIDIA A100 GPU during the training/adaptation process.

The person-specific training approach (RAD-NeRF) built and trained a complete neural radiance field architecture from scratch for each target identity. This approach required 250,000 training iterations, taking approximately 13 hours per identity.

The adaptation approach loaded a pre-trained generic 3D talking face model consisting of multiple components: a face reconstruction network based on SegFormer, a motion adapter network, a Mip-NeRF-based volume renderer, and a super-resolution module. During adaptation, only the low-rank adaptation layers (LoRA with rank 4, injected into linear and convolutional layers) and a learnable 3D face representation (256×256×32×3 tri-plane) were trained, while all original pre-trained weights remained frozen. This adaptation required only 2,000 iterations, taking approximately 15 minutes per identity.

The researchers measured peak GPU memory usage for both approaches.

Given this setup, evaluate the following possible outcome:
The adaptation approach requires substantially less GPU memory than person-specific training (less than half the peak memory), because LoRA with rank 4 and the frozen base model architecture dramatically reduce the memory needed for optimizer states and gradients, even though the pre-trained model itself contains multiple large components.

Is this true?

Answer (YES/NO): NO